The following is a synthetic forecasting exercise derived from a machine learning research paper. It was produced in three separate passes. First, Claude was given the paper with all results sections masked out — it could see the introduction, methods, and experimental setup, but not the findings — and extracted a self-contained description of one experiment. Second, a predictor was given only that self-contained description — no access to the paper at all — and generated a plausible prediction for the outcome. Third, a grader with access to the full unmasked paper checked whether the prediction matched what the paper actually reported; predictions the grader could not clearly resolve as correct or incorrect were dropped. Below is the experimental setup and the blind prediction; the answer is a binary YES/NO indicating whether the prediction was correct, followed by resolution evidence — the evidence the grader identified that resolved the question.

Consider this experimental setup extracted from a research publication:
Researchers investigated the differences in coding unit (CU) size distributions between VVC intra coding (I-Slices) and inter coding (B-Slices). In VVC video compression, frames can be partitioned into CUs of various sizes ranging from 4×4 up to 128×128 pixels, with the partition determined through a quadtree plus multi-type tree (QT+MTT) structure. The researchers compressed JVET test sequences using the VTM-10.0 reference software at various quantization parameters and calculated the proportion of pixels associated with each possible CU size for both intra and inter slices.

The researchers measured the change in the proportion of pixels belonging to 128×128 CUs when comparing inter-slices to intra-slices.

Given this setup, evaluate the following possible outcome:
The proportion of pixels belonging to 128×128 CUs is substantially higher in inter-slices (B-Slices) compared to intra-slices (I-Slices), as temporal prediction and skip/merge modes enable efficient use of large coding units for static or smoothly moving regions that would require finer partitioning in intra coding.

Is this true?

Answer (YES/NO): YES